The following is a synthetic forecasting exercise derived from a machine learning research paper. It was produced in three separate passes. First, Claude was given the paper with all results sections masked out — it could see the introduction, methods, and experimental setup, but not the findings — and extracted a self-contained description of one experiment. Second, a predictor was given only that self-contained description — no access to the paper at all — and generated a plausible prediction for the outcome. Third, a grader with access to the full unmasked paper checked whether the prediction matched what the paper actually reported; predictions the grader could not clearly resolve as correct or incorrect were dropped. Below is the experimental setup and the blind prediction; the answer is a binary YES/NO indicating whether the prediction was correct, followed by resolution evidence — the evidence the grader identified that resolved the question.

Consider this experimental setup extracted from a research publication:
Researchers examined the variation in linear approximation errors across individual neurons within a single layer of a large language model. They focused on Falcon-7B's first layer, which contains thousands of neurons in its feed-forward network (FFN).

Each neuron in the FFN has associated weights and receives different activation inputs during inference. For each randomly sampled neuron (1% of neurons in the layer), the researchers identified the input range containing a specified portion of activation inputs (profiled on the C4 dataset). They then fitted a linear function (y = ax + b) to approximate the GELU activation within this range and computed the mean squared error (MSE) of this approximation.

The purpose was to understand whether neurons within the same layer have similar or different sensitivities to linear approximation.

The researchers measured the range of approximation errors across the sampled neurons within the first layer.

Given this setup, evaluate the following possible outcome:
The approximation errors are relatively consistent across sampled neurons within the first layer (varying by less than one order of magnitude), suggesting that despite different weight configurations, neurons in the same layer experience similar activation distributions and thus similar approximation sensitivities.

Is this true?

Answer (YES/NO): NO